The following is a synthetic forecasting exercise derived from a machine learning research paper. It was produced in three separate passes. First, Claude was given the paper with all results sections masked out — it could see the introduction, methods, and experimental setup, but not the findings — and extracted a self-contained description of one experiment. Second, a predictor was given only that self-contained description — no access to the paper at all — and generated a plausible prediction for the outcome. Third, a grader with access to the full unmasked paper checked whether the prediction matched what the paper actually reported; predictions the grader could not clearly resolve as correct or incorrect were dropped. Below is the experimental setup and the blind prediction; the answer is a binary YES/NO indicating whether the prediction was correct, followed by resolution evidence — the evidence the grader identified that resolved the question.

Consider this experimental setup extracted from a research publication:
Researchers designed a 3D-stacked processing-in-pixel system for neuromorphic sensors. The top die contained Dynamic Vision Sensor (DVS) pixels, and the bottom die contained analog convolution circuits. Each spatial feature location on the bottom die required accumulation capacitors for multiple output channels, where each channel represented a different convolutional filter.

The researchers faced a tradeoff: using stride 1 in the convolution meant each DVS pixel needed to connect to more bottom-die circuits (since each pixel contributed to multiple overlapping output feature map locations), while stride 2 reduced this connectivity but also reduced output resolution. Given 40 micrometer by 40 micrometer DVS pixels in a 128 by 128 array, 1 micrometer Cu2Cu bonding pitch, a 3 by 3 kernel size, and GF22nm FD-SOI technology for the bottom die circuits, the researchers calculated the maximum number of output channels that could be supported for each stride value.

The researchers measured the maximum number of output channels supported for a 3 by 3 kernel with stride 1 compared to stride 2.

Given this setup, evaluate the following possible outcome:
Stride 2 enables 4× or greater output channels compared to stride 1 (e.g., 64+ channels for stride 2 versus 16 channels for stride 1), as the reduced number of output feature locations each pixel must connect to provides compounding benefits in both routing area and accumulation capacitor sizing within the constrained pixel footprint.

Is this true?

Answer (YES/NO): YES